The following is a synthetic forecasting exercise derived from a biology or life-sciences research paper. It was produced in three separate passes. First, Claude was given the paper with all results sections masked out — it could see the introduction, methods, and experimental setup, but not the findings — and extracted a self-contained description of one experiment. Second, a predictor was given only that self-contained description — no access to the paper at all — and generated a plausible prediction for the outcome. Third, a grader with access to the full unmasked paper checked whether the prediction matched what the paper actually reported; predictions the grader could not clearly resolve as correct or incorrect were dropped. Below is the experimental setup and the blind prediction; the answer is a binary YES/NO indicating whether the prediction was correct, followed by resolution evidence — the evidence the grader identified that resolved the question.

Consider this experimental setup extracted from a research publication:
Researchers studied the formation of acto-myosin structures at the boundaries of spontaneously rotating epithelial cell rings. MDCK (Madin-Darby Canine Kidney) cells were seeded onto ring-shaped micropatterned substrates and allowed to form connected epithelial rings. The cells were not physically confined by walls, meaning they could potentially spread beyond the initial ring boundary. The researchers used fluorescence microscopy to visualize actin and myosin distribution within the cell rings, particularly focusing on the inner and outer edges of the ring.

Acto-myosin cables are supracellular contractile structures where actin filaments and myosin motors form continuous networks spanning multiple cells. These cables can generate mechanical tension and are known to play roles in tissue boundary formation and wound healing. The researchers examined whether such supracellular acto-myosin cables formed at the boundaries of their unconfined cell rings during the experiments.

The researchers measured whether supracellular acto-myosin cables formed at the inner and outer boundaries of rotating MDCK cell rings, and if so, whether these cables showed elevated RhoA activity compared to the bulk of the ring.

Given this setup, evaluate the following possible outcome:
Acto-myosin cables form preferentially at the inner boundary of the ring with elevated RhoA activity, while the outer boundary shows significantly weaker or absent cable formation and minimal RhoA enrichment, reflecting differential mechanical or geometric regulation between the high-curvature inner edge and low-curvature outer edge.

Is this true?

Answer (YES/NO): NO